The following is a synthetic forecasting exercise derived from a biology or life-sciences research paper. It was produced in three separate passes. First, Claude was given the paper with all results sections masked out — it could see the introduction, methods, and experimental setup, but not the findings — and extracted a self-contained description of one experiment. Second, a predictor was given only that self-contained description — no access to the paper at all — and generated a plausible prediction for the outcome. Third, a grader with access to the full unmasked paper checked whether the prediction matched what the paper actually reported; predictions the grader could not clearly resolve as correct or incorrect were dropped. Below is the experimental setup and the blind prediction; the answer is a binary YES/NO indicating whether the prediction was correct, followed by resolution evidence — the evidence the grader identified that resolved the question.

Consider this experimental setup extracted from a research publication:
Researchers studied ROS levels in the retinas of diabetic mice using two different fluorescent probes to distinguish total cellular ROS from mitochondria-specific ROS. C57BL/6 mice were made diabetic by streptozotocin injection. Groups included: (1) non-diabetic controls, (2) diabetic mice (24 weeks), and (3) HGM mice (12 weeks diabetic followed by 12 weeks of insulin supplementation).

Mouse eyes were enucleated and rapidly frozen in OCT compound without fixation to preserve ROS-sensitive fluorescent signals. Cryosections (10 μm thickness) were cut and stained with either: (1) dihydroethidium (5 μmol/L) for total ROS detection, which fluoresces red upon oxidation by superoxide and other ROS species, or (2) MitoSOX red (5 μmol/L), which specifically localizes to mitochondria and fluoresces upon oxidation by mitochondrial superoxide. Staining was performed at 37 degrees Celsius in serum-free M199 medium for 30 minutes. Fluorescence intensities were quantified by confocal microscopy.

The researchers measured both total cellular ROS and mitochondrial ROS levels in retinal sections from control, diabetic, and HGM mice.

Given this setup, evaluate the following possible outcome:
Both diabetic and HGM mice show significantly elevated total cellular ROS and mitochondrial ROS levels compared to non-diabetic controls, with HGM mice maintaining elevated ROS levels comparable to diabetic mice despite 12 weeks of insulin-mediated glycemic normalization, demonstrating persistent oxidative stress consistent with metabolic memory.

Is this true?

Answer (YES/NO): YES